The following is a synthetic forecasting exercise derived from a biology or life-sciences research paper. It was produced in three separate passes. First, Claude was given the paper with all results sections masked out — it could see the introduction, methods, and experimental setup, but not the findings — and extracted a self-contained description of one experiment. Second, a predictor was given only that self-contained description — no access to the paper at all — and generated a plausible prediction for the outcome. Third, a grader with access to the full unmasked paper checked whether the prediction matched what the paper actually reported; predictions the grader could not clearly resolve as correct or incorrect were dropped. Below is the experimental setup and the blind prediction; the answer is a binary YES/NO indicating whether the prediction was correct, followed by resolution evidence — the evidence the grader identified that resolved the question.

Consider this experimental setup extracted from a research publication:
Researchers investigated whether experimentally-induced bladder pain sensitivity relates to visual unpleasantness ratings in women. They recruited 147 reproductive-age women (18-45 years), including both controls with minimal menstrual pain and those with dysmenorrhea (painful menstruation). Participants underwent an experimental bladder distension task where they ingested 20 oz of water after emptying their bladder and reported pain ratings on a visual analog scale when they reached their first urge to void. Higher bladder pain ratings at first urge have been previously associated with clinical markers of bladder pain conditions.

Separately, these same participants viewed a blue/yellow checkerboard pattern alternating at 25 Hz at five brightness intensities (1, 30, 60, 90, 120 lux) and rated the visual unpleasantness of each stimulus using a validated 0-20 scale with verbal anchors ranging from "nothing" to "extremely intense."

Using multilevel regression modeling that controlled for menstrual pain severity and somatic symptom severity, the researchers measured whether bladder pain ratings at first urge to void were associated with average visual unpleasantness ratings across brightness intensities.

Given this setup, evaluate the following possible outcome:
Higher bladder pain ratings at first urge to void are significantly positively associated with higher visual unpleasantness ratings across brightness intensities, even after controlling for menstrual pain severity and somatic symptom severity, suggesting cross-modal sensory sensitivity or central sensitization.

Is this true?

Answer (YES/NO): YES